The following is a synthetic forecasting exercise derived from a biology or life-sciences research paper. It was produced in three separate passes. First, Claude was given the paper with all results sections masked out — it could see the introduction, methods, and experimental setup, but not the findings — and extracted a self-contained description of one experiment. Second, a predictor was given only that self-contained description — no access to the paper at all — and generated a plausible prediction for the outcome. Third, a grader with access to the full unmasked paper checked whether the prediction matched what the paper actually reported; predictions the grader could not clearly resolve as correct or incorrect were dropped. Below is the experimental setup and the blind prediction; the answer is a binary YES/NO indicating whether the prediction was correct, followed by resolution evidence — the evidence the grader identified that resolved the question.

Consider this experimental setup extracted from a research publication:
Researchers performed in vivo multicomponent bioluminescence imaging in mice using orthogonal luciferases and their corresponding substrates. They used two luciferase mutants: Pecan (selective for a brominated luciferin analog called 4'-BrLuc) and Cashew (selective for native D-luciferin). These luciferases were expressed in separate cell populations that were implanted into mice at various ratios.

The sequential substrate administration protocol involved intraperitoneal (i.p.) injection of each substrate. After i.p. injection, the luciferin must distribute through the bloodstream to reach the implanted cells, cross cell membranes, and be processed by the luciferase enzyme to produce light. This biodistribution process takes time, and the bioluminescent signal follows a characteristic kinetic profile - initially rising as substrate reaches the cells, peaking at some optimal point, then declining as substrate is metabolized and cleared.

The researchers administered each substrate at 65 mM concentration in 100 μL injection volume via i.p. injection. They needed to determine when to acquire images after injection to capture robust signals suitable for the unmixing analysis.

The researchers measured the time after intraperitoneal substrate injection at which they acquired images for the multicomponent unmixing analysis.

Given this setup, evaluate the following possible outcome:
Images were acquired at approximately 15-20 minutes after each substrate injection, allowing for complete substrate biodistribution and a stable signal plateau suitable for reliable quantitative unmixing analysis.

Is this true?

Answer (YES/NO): NO